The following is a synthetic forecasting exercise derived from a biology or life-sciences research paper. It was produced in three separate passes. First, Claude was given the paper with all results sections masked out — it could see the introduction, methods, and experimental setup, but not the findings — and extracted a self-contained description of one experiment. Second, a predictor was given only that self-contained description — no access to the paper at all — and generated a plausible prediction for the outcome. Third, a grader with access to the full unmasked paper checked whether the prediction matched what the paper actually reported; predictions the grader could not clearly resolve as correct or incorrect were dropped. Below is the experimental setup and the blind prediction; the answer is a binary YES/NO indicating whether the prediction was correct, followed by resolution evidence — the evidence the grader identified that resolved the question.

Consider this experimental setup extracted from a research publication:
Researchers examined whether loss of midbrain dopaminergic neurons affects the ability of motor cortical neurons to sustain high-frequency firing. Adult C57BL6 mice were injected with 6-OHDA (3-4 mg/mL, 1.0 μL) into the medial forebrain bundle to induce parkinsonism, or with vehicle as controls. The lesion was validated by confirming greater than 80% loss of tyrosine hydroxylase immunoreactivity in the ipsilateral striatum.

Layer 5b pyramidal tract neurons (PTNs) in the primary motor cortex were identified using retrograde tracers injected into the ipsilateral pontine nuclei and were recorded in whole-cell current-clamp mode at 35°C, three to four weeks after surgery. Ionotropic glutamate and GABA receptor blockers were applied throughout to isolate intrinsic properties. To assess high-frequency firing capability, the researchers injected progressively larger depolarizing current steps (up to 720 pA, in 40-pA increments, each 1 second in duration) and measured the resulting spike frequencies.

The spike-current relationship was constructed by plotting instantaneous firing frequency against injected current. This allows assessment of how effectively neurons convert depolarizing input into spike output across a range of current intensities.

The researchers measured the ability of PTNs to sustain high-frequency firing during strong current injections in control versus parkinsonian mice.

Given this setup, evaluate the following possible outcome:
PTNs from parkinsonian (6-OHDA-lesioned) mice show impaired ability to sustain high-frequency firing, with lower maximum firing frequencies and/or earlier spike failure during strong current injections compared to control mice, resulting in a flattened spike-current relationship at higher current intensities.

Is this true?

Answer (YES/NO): YES